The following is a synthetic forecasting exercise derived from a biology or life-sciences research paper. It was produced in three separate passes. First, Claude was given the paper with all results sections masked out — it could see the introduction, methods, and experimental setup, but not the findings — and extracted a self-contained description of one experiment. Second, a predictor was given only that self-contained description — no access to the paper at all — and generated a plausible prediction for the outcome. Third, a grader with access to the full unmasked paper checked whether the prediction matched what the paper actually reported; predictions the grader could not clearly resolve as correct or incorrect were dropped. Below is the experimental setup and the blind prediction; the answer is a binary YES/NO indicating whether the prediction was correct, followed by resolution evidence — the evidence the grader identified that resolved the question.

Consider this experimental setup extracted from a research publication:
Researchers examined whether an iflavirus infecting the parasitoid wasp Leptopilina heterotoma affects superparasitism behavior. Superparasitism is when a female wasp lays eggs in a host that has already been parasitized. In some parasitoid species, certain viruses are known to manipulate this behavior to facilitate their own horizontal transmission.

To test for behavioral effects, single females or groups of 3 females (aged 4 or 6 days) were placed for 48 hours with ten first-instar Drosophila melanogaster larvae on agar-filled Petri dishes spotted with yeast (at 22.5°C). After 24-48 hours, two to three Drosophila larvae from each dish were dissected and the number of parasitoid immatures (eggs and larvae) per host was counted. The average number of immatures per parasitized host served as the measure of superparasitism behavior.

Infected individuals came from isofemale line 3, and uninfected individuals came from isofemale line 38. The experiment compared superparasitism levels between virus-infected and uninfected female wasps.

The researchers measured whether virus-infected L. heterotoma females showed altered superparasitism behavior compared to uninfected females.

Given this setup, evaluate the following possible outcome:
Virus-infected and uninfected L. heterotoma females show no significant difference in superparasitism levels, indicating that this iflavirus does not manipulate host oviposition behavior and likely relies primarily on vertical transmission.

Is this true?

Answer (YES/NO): YES